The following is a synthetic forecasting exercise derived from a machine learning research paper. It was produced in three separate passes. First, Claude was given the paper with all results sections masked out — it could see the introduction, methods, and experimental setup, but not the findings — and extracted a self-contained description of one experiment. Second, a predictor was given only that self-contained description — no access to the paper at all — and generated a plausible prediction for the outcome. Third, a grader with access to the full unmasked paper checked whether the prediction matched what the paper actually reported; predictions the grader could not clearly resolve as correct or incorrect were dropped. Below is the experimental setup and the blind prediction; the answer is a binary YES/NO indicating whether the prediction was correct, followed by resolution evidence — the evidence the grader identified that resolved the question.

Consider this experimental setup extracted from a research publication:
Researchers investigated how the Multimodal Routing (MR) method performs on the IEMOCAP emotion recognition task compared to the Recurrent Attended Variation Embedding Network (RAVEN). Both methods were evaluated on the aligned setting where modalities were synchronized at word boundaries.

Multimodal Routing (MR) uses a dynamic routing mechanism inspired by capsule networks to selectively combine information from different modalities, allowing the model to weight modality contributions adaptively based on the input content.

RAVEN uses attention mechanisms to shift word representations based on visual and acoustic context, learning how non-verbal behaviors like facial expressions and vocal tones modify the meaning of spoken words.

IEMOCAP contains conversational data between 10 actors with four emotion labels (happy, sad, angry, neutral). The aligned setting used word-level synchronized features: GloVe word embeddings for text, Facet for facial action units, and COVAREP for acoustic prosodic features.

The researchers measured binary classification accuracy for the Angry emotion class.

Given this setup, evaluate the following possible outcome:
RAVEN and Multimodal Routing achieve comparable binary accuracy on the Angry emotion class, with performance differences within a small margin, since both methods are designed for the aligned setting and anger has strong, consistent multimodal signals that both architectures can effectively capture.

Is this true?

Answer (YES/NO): YES